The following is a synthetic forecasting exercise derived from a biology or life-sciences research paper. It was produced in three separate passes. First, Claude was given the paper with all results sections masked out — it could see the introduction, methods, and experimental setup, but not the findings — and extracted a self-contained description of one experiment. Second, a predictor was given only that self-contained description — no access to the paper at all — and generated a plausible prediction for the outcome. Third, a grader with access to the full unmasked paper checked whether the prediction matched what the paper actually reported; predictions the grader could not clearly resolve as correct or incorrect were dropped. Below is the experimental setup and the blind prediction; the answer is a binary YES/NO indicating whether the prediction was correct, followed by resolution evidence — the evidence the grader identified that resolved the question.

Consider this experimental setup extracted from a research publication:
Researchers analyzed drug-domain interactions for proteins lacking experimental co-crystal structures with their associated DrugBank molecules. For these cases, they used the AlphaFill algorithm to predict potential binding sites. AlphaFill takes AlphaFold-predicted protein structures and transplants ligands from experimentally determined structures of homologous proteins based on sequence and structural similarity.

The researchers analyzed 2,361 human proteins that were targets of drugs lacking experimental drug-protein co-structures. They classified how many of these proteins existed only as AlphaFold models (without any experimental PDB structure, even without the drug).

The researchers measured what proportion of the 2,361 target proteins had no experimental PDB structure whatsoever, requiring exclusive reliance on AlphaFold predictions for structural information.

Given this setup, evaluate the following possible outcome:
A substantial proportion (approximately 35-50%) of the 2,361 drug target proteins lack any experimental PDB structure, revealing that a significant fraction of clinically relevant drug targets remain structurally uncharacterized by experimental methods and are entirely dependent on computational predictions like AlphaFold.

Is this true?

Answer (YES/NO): NO